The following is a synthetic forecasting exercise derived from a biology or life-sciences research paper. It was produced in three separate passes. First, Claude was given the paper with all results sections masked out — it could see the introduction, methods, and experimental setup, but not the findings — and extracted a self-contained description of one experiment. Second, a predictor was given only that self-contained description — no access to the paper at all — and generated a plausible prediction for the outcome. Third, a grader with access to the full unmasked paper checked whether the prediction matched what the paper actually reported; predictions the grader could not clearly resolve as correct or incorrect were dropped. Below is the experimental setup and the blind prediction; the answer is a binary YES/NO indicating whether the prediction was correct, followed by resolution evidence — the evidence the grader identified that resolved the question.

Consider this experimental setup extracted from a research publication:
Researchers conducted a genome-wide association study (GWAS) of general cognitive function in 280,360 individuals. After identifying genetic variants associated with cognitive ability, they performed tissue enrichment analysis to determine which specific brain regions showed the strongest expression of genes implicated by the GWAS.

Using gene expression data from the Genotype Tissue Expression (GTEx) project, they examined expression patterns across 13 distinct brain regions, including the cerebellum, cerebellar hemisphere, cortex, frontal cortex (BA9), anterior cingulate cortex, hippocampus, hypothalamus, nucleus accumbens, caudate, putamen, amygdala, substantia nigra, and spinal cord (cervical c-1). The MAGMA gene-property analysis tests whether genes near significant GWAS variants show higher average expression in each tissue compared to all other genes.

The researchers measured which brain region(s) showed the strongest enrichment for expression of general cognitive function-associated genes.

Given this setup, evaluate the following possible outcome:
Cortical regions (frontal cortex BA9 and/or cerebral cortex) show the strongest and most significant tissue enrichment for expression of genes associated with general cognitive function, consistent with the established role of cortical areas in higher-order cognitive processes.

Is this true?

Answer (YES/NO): NO